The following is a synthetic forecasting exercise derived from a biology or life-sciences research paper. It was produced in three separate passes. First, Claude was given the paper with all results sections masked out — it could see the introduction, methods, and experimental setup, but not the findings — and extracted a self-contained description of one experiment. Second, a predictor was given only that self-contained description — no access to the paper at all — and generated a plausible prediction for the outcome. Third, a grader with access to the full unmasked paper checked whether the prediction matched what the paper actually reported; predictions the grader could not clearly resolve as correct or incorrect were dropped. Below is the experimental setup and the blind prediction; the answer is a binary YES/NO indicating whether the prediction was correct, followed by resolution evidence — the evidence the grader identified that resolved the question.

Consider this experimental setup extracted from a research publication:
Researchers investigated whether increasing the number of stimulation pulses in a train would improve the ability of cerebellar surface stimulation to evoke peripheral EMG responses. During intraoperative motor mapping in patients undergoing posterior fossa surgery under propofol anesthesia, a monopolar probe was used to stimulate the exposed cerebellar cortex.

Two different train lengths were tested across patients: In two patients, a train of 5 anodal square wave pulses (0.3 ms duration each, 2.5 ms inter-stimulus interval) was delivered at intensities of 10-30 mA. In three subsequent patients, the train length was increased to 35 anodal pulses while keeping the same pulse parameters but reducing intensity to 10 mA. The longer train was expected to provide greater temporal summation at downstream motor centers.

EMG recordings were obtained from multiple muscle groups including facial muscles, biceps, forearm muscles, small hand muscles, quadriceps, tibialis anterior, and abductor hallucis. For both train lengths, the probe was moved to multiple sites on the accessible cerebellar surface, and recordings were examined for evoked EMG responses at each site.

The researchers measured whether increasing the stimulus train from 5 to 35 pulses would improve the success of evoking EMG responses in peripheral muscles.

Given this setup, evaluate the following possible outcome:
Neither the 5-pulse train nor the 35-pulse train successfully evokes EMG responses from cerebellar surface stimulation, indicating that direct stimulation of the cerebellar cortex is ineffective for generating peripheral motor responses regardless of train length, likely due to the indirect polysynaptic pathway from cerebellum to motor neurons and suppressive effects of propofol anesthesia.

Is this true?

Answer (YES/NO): YES